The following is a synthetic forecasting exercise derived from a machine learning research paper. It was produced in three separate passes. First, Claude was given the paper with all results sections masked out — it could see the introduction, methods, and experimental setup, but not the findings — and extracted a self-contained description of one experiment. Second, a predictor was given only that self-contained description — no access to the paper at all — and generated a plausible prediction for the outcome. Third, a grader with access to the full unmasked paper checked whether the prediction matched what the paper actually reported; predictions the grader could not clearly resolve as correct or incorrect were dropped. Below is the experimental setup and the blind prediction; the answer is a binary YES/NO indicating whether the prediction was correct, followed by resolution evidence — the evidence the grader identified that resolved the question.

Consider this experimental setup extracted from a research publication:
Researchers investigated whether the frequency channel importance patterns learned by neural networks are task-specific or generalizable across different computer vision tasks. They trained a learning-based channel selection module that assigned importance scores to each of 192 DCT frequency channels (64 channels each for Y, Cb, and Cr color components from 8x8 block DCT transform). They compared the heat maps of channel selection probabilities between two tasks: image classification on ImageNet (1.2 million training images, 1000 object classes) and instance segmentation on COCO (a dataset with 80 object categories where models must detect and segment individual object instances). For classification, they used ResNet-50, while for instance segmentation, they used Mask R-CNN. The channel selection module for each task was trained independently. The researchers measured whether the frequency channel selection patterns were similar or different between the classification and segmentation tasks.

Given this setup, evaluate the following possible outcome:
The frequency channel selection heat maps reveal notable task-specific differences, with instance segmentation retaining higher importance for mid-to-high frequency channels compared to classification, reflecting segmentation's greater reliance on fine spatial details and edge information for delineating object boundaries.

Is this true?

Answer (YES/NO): NO